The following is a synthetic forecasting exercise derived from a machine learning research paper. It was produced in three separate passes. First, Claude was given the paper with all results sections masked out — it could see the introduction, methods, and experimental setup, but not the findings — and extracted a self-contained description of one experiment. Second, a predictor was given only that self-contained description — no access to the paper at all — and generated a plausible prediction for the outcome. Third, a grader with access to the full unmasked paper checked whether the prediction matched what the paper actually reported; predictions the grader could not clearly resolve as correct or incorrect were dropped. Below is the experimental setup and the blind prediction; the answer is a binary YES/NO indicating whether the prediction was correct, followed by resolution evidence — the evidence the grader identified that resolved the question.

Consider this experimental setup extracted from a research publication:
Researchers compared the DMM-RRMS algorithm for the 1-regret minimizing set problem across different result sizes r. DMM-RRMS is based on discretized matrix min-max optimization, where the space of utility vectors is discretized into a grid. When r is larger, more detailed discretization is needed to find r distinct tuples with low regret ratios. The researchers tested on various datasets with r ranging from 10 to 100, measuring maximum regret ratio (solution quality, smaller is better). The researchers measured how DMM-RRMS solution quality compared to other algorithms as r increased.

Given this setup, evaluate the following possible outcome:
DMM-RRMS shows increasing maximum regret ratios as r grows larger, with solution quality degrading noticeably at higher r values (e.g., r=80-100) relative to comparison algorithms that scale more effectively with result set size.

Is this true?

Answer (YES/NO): YES